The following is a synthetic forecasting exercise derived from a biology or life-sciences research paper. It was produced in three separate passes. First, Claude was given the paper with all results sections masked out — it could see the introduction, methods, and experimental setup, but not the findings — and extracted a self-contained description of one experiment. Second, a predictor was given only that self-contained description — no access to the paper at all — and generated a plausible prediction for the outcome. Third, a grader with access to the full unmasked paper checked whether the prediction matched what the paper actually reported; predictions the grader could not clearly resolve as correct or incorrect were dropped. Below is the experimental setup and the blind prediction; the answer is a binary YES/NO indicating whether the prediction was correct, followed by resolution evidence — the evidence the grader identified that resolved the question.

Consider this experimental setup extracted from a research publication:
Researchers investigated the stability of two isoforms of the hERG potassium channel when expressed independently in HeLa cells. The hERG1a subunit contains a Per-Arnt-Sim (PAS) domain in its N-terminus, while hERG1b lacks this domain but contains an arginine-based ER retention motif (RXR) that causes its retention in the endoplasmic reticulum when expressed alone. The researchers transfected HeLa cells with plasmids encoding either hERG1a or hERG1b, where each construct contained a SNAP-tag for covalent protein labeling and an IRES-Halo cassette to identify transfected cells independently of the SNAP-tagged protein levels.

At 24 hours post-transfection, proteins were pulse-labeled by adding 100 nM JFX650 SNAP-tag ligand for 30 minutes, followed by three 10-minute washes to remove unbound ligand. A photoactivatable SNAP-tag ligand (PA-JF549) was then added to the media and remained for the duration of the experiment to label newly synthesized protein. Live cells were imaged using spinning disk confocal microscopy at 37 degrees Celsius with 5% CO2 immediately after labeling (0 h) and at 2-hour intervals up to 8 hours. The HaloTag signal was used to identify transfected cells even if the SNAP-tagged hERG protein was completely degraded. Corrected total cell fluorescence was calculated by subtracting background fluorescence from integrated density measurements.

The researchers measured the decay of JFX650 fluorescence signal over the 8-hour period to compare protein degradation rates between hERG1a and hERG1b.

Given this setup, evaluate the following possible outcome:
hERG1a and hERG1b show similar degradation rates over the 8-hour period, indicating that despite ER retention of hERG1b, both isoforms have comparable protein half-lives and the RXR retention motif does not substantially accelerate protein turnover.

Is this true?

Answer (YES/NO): NO